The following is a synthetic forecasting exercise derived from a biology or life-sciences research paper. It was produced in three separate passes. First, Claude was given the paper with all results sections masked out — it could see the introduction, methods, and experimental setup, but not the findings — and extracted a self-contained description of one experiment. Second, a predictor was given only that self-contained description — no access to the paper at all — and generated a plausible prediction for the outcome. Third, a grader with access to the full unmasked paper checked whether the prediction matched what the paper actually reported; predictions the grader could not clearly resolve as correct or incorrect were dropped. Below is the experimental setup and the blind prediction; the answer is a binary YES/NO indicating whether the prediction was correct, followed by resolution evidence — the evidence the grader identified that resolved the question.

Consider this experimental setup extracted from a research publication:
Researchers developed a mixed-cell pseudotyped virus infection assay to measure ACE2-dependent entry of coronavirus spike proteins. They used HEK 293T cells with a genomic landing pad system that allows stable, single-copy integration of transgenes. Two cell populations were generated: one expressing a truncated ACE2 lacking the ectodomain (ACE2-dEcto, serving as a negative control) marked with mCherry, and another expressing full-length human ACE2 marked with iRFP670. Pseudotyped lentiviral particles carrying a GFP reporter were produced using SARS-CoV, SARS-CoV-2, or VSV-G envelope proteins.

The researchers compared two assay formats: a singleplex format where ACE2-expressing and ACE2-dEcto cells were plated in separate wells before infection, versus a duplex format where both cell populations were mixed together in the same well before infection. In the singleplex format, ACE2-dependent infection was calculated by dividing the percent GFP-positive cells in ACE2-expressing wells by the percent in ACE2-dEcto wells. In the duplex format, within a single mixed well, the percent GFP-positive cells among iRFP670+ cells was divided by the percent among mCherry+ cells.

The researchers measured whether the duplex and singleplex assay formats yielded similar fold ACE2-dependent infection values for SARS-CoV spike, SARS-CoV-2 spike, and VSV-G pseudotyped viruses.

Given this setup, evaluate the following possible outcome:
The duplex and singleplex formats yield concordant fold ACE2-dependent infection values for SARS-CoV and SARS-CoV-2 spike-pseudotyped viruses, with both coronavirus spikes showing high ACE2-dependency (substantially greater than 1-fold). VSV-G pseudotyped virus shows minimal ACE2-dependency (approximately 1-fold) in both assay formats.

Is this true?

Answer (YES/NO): YES